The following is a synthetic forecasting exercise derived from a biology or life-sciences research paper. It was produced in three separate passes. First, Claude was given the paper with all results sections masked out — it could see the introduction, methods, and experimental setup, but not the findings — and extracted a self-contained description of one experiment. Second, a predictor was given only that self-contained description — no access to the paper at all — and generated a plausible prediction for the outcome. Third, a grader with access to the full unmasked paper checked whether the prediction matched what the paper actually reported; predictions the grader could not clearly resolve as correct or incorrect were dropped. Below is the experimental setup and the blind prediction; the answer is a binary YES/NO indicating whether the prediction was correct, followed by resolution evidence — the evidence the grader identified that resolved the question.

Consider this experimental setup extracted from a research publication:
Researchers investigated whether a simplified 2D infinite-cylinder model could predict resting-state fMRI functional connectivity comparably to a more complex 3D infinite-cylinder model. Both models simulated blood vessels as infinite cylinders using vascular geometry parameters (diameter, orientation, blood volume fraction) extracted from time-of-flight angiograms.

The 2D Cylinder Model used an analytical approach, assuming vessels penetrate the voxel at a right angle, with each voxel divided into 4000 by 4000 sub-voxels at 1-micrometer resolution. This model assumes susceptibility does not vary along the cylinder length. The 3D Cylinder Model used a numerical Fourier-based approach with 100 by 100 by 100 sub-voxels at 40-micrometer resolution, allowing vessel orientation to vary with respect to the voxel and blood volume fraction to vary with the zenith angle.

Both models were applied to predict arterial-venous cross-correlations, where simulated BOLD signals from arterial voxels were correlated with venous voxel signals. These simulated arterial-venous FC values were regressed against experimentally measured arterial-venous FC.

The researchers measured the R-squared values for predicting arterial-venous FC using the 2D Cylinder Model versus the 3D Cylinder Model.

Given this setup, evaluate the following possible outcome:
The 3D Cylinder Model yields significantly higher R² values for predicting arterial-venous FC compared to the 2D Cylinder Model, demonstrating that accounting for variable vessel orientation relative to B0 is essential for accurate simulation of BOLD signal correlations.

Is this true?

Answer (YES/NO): YES